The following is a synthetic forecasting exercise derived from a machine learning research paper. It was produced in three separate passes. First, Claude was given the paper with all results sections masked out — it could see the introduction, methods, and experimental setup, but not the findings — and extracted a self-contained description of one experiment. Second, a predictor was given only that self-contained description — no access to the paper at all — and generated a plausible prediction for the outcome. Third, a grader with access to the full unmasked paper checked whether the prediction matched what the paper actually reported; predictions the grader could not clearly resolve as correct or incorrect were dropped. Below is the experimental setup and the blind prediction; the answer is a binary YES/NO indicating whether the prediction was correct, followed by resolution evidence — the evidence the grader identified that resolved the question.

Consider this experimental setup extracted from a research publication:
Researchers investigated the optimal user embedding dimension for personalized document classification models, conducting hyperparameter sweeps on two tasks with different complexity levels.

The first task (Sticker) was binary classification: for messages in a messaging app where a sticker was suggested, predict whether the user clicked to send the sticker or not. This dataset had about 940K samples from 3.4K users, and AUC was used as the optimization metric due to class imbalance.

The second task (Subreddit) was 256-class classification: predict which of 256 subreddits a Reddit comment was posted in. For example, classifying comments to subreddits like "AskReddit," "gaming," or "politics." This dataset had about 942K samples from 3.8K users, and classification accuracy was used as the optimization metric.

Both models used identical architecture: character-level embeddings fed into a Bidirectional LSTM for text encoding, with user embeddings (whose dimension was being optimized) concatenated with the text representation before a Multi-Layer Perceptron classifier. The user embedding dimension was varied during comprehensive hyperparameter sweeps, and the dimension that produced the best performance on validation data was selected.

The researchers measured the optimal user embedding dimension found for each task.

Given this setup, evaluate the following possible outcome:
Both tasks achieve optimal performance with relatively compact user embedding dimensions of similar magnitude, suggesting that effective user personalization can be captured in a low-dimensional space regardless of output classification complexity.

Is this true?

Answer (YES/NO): NO